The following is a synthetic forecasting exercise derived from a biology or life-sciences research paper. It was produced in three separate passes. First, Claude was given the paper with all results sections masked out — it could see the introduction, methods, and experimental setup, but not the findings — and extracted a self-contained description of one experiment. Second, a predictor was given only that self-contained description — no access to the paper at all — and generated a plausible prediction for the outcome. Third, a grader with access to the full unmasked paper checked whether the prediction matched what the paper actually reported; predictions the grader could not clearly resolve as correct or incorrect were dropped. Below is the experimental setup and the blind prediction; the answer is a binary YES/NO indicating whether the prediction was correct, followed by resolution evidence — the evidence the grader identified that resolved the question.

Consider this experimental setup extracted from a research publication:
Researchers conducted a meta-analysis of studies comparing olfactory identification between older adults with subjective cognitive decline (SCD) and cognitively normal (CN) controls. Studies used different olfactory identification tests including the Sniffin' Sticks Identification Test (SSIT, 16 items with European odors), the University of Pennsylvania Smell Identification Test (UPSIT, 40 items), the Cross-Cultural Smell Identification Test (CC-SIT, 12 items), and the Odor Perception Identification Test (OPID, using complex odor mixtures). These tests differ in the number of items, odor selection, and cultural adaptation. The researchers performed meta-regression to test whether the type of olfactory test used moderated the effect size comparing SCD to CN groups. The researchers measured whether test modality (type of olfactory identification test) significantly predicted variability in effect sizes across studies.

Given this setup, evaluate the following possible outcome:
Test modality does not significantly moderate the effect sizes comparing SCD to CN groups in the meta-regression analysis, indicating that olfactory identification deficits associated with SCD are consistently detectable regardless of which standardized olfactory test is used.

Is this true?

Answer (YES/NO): YES